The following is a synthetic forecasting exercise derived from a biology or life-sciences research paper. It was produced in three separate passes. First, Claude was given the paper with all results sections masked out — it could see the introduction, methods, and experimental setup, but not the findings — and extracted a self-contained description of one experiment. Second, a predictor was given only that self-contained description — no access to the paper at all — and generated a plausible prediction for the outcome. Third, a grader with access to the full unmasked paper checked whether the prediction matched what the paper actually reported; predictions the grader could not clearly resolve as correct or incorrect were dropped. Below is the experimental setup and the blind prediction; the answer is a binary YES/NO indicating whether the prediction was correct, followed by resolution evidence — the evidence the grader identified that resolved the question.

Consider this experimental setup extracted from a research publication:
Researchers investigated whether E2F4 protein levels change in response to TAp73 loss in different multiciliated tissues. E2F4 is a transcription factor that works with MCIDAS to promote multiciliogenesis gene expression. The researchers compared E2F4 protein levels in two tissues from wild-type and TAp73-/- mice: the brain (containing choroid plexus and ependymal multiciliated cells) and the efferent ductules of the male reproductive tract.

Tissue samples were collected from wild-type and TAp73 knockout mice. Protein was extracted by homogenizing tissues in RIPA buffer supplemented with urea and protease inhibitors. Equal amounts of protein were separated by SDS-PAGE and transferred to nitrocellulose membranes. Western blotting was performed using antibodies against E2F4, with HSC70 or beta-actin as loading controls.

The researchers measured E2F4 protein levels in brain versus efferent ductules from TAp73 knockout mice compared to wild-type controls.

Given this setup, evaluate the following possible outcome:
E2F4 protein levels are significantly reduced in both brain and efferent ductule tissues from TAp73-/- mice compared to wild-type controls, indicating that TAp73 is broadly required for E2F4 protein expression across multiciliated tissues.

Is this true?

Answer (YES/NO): NO